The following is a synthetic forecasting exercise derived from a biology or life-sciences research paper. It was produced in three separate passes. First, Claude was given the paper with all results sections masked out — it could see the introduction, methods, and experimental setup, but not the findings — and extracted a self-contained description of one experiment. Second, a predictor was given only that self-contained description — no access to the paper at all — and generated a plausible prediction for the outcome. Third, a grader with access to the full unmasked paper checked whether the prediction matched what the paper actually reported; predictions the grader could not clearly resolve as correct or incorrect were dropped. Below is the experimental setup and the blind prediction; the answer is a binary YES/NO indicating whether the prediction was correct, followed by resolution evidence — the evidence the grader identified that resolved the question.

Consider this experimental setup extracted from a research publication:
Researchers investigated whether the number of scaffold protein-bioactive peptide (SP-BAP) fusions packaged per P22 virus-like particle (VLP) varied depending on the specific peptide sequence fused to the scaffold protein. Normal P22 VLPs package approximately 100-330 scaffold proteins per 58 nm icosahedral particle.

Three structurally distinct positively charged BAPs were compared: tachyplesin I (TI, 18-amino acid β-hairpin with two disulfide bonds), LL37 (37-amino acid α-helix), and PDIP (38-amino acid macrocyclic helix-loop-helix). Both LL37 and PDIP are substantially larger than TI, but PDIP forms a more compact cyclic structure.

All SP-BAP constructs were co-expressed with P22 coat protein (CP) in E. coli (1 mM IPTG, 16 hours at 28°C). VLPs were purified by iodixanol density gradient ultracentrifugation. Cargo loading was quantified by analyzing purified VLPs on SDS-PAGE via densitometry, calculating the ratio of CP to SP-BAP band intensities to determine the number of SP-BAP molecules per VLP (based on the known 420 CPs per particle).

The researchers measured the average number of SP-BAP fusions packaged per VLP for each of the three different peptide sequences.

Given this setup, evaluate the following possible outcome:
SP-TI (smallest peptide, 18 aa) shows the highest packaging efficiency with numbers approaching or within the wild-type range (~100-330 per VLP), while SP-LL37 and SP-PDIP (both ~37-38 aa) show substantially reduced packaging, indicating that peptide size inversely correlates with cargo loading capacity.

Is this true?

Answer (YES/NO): NO